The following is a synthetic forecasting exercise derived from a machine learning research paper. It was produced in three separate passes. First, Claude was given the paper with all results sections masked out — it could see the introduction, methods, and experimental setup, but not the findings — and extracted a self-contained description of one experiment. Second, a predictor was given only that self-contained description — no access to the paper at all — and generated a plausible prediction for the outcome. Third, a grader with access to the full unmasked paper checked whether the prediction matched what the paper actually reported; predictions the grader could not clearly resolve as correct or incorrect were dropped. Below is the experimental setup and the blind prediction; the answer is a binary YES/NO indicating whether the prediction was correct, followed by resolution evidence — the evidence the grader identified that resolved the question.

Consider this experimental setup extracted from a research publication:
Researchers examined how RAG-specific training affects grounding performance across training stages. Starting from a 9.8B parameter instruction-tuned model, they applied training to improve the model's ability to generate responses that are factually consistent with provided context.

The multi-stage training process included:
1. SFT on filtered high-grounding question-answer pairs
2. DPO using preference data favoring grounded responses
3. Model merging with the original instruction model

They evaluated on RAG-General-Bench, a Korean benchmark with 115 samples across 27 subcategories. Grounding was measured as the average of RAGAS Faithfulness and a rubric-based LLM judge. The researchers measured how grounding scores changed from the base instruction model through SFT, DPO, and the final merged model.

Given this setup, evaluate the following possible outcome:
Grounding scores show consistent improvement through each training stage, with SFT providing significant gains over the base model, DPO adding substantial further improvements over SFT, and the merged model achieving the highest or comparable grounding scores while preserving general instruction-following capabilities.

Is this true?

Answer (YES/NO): NO